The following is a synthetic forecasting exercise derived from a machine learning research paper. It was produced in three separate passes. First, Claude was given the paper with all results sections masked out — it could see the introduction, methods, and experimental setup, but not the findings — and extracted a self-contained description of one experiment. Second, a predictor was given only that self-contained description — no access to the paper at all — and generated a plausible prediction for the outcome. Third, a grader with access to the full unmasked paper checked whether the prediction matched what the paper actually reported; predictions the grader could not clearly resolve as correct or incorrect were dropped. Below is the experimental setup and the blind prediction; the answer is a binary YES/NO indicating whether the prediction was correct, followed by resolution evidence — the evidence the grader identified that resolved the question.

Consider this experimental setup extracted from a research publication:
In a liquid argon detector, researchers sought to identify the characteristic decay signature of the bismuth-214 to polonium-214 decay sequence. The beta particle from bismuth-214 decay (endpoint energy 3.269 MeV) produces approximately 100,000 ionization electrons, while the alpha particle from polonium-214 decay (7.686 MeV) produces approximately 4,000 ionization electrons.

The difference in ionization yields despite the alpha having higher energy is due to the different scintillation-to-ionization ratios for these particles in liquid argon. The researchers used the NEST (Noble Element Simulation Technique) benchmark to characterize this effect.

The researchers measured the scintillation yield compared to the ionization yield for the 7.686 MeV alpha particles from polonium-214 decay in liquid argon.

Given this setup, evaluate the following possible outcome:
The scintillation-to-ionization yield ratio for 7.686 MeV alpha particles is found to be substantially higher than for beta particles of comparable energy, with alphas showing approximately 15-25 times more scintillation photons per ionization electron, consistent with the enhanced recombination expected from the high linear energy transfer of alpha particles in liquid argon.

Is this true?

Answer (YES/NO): NO